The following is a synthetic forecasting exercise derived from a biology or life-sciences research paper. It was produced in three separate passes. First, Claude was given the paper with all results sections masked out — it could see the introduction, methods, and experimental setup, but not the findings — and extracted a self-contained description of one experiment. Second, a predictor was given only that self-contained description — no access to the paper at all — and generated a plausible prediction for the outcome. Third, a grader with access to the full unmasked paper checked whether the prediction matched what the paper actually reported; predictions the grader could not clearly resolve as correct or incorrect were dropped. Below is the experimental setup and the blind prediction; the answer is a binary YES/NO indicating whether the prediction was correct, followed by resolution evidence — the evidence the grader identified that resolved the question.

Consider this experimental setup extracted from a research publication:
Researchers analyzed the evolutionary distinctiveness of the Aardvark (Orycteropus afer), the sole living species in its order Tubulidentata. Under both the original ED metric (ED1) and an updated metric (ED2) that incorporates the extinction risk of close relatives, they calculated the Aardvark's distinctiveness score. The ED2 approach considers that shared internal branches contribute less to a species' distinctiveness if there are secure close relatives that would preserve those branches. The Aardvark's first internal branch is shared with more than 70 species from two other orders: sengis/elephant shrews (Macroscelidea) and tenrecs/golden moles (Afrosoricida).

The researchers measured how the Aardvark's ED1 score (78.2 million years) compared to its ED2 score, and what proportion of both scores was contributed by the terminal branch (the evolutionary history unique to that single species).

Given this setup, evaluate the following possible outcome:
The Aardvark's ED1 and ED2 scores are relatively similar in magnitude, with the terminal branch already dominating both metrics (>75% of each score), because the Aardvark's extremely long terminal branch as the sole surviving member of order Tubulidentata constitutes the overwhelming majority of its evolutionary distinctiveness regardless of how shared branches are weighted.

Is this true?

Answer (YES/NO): YES